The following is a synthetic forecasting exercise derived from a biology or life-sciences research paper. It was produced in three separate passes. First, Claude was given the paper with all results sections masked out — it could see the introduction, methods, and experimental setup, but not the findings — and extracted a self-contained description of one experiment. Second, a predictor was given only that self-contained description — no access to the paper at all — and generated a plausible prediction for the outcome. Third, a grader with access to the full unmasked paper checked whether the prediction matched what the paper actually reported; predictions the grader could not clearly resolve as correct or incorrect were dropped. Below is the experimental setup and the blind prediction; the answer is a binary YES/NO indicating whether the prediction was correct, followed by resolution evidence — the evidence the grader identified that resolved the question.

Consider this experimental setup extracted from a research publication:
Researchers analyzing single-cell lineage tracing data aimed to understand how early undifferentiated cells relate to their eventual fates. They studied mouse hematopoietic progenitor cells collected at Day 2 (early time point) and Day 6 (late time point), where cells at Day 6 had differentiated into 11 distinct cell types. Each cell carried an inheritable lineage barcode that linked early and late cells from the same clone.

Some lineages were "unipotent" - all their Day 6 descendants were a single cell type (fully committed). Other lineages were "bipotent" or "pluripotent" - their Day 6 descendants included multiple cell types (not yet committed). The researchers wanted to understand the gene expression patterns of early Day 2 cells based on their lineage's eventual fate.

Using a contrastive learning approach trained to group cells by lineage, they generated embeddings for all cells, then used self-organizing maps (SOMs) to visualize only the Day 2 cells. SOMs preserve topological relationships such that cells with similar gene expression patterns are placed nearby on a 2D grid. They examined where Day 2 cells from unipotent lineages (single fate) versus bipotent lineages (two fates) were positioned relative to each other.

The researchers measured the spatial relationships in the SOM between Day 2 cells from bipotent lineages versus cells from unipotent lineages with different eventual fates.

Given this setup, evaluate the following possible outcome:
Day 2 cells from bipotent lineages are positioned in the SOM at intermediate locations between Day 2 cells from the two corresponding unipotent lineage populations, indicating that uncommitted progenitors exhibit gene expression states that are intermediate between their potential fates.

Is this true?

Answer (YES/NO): NO